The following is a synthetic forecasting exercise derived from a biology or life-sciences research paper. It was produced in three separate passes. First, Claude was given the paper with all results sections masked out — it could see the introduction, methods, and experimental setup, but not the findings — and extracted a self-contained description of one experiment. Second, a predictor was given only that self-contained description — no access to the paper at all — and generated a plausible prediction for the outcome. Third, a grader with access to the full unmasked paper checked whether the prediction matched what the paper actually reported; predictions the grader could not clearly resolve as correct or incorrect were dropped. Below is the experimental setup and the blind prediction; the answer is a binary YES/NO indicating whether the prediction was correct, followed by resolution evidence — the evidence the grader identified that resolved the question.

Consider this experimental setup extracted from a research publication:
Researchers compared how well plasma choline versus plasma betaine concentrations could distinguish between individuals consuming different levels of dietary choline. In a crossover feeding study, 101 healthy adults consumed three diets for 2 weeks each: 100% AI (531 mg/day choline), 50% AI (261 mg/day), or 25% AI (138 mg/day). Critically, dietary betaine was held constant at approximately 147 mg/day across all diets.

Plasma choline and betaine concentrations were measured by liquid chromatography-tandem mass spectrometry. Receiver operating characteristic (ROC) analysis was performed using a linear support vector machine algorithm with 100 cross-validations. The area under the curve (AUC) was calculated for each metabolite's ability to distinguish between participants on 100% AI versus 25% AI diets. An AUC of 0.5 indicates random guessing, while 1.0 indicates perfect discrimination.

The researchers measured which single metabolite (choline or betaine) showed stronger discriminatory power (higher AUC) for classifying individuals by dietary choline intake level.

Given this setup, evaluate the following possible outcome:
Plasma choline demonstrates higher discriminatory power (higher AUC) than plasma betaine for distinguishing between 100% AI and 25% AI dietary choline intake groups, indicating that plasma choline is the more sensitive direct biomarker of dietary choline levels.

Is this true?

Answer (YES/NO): NO